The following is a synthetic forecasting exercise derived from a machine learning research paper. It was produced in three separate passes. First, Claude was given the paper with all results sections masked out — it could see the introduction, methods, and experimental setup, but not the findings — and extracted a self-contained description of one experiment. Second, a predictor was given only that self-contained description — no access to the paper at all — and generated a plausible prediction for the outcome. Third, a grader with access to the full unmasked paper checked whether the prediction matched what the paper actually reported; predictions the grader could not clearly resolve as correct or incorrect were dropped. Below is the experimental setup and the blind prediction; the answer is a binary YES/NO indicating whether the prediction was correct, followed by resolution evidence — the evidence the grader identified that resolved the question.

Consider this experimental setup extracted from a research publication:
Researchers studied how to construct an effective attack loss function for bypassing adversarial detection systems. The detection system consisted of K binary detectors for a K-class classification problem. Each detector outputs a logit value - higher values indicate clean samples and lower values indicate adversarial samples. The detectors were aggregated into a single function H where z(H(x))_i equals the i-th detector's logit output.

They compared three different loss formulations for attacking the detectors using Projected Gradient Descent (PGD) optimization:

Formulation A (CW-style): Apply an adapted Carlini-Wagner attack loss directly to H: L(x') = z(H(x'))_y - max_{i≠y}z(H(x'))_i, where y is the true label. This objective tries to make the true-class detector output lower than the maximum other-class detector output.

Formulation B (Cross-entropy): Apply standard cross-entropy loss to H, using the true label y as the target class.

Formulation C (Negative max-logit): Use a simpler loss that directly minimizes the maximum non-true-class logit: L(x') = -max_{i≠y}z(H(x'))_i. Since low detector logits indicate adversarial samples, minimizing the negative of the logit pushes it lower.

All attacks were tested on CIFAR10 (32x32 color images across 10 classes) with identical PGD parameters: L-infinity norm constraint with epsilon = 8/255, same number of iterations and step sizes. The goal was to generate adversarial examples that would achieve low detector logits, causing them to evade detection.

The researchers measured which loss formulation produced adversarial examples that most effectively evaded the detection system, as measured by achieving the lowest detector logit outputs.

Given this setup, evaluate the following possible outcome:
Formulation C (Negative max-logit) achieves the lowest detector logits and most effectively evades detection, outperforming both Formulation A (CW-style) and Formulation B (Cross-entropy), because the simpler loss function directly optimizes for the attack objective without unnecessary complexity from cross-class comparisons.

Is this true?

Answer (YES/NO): YES